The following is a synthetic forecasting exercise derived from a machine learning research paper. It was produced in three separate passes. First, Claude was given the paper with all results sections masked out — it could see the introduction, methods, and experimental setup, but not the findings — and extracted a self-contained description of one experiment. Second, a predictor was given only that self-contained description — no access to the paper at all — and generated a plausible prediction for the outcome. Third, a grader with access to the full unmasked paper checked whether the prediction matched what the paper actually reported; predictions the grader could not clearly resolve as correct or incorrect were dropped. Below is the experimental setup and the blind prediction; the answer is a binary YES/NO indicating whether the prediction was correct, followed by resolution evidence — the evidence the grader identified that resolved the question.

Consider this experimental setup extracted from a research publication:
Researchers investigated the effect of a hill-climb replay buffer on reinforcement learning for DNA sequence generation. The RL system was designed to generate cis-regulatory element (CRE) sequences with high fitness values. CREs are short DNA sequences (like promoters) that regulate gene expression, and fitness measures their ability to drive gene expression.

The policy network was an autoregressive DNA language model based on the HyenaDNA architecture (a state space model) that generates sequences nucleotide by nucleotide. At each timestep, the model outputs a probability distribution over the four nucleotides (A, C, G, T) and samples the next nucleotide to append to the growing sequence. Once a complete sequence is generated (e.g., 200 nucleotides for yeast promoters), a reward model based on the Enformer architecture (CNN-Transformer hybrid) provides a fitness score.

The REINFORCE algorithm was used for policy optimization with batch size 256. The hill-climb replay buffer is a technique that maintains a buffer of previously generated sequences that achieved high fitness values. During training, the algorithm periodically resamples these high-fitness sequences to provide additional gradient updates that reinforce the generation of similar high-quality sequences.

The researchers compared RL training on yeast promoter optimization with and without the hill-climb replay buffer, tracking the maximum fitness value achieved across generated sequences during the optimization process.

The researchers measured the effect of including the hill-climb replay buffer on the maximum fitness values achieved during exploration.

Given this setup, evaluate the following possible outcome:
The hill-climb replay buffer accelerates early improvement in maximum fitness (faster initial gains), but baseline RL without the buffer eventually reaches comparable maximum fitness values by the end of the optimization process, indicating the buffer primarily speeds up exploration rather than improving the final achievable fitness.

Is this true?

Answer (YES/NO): NO